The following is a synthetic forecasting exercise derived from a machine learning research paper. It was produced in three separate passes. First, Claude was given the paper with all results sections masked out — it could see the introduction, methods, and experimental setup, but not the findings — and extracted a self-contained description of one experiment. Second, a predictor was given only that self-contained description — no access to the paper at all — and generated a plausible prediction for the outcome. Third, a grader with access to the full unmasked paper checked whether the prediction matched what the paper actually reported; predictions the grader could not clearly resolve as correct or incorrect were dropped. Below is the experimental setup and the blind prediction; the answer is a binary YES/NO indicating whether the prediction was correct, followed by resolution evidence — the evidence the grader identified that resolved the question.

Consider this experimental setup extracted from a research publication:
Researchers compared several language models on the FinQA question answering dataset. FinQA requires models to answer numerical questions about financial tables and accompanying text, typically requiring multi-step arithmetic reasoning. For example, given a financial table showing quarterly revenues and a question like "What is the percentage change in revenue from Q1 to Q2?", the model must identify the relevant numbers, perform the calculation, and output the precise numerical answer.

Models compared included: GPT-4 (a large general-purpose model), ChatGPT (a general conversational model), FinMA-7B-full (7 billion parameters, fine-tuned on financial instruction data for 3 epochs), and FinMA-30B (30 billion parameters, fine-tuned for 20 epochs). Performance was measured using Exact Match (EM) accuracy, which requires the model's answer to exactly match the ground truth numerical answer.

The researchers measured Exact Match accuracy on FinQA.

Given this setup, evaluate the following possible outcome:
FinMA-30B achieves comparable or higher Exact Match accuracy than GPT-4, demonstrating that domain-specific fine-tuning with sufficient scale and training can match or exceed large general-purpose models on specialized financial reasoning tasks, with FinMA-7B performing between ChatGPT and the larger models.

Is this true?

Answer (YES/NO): NO